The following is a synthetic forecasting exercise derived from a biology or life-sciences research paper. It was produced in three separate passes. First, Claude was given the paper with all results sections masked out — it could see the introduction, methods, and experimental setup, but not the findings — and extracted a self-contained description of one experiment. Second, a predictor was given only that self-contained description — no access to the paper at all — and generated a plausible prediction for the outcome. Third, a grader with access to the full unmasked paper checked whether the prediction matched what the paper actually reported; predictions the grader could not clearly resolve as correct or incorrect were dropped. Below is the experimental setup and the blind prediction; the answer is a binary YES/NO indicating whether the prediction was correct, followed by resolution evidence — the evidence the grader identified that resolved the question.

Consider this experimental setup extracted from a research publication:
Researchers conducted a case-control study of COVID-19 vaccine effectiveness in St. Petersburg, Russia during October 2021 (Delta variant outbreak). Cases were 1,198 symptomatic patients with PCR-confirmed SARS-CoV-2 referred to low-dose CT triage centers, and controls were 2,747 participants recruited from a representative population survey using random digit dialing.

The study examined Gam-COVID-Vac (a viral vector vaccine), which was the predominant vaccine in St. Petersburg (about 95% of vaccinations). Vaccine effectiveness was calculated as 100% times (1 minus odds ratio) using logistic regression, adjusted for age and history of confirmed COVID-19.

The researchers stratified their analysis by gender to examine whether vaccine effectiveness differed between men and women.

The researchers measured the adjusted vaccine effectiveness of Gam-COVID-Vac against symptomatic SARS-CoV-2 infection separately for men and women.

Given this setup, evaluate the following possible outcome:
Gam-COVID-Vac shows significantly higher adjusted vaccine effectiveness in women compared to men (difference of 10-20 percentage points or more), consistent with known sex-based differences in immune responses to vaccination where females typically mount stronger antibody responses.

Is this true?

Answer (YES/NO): NO